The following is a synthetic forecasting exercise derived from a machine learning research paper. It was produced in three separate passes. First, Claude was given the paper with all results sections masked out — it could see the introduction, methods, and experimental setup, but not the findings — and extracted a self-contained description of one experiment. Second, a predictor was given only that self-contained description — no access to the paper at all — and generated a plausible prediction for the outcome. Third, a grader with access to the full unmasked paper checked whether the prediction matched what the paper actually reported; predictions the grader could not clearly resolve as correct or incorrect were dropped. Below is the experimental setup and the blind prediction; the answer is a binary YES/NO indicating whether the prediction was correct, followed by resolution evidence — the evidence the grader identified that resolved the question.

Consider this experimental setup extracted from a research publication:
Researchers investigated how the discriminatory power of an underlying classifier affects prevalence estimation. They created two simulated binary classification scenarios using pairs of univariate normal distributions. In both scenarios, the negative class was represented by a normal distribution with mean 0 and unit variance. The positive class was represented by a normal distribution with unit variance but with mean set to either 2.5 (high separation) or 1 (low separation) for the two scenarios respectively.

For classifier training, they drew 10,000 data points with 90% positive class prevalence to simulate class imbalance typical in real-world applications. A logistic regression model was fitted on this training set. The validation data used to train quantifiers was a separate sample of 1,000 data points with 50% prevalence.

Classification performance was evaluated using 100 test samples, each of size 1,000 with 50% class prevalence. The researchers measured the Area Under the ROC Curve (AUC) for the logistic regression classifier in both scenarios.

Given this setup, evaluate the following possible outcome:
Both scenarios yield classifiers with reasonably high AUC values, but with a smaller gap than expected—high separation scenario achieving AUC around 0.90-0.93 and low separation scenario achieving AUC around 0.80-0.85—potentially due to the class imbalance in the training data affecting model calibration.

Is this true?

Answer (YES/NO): NO